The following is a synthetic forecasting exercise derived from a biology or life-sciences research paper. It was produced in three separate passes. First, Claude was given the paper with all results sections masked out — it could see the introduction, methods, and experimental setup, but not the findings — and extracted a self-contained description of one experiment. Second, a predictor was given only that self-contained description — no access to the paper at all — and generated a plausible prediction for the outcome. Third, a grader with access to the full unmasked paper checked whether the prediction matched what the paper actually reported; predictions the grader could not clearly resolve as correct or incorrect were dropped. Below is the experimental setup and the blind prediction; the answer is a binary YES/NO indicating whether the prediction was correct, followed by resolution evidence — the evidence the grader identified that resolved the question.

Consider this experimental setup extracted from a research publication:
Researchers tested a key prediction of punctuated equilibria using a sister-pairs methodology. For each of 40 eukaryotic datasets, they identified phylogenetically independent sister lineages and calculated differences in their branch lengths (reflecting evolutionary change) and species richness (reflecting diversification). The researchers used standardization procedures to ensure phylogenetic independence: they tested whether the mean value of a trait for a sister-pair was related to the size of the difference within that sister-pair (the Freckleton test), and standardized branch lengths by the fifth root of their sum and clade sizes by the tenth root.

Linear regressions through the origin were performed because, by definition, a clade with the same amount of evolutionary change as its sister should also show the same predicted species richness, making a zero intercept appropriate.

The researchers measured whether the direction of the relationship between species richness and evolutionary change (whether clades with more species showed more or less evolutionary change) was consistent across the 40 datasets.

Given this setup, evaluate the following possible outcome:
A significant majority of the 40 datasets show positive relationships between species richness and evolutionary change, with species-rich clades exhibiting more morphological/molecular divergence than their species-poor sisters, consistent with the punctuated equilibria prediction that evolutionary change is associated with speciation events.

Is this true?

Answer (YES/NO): NO